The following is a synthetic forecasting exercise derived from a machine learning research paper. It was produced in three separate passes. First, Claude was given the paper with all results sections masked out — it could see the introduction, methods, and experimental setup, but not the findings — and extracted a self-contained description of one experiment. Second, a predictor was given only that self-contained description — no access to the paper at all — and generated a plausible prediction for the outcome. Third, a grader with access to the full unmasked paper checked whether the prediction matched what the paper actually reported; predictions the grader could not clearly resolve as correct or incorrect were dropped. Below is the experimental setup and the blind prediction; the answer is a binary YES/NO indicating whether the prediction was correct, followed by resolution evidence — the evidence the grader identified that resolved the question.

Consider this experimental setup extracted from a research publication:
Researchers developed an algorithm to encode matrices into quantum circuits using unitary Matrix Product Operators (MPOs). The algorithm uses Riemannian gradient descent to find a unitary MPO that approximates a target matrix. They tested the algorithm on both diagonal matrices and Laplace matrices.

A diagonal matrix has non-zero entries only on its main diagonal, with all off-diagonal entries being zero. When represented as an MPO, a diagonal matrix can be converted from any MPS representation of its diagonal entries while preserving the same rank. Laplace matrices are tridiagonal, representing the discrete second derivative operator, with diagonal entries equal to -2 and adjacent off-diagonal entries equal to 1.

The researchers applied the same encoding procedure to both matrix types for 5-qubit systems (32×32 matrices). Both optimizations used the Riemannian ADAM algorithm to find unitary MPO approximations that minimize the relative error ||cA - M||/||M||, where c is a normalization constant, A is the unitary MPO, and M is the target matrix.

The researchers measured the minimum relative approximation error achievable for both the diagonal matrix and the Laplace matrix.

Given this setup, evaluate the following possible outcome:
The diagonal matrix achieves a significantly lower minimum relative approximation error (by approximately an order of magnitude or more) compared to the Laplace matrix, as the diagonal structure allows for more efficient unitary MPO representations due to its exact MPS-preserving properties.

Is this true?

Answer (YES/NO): NO